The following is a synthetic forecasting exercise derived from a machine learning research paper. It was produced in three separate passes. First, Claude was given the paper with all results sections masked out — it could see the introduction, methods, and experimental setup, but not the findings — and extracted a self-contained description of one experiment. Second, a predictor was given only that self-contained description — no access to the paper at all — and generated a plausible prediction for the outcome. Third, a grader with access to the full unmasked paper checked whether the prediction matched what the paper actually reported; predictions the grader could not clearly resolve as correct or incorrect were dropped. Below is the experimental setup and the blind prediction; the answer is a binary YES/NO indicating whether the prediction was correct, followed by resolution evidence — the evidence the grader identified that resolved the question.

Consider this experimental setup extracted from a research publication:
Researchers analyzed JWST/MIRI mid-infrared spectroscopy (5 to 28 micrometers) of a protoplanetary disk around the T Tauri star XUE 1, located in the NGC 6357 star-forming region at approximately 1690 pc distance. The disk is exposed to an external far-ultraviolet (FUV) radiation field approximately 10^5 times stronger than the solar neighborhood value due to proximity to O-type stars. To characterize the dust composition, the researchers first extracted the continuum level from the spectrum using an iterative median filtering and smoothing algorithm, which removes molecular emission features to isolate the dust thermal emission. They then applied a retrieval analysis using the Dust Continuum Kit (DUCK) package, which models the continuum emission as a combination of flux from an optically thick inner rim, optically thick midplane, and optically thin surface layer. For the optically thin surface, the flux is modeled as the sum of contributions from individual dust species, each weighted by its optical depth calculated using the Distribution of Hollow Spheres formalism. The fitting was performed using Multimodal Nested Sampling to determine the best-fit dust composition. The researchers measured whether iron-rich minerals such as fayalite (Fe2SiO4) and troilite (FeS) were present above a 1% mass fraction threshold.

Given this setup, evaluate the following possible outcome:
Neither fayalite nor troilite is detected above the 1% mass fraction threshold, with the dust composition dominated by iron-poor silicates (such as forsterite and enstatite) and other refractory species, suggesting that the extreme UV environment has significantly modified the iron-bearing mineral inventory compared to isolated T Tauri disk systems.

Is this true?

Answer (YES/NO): NO